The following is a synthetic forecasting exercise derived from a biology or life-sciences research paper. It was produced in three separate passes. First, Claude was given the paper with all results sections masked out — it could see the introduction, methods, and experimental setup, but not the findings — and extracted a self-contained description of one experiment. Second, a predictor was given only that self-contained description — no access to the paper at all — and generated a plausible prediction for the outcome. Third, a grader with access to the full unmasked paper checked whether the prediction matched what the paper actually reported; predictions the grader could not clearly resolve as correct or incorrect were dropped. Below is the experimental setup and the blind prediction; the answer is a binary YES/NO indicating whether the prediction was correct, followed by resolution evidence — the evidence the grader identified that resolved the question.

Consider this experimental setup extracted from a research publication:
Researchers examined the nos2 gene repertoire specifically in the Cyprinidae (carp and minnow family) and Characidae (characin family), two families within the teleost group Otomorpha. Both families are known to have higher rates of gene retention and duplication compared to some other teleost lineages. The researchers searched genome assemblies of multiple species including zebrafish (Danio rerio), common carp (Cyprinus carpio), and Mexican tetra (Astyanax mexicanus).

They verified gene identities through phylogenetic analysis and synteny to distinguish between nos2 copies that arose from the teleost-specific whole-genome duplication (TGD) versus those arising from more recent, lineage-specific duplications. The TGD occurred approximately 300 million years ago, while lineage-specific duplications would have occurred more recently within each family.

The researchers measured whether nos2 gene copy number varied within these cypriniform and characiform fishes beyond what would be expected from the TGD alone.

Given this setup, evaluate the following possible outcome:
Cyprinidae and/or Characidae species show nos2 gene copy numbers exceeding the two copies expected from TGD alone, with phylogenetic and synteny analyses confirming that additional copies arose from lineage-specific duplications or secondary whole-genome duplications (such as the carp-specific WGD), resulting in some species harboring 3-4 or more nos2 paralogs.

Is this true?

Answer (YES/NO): YES